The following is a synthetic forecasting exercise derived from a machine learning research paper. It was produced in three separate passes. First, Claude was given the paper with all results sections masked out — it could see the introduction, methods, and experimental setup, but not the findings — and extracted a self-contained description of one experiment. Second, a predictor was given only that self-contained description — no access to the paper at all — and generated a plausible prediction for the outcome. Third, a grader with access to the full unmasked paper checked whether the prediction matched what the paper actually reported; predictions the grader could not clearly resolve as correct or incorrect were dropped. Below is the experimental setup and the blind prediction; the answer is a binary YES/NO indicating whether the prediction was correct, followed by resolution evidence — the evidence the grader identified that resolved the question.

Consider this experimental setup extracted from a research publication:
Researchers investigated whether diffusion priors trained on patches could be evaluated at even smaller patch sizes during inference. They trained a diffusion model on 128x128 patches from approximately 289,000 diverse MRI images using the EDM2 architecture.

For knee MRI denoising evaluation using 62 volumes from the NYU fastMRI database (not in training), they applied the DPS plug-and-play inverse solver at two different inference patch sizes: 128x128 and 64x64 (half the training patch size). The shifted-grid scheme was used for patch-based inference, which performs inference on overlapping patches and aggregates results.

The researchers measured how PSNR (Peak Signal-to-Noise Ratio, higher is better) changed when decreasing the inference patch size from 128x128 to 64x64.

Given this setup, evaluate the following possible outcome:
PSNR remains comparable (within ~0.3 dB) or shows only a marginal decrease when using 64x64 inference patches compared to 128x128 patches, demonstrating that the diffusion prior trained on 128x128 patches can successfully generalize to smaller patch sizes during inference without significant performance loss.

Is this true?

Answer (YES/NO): YES